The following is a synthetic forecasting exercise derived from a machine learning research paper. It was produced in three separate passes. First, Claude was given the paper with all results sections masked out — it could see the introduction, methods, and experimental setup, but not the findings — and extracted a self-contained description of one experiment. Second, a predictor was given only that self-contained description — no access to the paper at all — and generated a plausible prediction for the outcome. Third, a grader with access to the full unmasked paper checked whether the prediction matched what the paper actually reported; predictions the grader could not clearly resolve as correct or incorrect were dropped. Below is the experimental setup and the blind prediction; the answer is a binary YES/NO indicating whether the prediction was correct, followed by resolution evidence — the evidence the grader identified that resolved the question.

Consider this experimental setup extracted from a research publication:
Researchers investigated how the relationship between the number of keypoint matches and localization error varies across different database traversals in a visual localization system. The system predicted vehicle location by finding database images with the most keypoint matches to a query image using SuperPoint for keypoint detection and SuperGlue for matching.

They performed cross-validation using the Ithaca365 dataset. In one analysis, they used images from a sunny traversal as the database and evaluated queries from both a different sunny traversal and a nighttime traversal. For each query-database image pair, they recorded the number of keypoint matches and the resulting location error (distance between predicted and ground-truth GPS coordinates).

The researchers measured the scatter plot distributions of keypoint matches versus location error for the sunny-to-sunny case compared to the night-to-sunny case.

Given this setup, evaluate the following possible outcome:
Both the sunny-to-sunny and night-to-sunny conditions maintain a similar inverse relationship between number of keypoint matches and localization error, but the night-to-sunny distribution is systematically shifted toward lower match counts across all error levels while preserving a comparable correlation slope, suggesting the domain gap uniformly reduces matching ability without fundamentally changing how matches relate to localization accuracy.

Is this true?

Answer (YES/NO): NO